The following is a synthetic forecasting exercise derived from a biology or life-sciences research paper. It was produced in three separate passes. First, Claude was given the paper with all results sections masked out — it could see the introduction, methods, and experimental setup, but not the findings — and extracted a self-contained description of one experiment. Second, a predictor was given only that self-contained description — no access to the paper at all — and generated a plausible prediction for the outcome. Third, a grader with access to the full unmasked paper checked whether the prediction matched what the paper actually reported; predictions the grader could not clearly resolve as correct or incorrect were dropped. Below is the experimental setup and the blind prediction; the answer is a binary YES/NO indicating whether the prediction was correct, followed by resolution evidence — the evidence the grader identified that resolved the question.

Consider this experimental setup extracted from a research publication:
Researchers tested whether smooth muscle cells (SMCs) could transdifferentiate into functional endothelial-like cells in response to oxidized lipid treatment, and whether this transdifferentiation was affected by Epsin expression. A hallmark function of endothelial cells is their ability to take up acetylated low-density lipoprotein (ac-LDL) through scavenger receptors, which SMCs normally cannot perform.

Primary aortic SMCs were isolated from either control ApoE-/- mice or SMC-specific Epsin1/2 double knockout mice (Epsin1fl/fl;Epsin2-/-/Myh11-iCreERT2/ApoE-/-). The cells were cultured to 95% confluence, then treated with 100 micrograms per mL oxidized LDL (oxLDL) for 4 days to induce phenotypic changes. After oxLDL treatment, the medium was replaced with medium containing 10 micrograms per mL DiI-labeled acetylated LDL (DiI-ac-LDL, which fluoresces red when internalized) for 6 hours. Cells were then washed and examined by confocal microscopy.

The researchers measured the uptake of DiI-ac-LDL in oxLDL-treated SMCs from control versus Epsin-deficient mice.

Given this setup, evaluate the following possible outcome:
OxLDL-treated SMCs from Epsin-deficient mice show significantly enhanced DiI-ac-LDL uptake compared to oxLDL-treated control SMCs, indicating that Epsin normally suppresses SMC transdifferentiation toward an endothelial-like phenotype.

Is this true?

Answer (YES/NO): YES